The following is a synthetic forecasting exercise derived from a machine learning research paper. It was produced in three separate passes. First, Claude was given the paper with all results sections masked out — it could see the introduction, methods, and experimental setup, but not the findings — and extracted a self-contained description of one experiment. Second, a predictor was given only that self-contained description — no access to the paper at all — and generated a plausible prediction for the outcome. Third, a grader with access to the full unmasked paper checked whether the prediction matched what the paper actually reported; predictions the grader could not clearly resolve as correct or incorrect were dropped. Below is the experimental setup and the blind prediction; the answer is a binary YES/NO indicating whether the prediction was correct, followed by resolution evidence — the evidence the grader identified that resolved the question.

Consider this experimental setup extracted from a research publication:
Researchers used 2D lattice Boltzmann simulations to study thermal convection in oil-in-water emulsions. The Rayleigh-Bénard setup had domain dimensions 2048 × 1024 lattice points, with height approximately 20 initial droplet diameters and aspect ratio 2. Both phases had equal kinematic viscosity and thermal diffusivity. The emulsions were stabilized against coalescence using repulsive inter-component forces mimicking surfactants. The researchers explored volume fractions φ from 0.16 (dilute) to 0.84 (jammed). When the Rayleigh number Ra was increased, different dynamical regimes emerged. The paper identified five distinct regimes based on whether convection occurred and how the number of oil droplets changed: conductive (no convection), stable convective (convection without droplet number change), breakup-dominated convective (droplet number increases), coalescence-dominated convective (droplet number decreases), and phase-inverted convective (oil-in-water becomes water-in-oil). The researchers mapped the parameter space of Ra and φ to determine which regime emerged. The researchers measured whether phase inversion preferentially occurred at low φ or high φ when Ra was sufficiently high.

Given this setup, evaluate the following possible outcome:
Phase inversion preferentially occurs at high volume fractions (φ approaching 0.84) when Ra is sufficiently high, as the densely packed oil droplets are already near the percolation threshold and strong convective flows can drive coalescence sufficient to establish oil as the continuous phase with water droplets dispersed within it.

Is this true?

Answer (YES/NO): YES